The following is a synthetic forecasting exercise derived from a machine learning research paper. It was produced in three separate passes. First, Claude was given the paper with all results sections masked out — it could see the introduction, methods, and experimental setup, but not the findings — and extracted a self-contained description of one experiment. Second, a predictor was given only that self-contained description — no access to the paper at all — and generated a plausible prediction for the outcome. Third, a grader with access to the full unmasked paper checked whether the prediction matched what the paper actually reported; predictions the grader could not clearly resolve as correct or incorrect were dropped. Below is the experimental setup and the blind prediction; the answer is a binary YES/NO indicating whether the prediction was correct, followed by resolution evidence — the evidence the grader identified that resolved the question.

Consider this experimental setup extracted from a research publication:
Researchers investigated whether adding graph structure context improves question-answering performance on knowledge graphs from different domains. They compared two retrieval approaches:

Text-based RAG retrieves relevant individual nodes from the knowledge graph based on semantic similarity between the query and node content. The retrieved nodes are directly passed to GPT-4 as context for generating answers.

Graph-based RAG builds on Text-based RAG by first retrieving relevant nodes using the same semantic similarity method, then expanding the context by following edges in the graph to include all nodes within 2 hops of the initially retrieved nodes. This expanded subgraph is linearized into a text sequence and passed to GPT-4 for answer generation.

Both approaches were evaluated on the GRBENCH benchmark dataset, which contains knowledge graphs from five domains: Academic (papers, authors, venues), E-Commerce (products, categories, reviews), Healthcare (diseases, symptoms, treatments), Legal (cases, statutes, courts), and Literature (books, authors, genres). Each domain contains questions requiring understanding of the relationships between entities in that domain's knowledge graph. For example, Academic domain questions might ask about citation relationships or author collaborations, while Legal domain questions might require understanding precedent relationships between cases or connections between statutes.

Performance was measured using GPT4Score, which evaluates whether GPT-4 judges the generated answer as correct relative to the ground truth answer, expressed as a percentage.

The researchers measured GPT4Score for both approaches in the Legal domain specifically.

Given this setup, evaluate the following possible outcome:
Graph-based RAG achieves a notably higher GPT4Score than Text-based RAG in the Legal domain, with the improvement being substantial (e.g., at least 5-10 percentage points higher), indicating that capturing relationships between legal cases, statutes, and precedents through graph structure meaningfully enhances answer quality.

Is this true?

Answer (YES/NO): NO